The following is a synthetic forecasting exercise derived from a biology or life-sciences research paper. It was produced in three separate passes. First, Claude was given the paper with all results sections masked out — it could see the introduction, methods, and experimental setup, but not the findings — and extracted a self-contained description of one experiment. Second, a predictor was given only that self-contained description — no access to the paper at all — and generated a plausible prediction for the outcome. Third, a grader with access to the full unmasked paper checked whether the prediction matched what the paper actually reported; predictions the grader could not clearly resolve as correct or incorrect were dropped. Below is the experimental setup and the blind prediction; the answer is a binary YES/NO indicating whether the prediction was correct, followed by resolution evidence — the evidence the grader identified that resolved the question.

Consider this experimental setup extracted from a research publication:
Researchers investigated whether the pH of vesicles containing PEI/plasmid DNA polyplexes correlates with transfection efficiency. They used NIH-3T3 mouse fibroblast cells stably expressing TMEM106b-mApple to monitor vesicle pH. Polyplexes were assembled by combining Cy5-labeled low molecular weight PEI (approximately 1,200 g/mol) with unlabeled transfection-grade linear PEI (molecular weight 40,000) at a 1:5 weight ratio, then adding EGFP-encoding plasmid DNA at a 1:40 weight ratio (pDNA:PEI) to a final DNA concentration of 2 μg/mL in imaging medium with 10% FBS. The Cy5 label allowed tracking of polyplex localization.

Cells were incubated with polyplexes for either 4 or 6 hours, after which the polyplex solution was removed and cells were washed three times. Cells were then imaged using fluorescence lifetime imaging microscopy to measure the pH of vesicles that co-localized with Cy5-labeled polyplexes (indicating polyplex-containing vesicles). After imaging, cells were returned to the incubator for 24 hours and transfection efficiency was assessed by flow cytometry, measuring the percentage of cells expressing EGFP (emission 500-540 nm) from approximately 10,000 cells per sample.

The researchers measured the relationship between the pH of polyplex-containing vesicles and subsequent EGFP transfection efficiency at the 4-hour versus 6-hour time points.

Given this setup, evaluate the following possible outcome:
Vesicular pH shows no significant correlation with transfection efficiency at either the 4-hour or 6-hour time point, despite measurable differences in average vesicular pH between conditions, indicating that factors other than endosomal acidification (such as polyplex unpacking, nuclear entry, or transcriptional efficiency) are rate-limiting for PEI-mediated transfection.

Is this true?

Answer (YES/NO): NO